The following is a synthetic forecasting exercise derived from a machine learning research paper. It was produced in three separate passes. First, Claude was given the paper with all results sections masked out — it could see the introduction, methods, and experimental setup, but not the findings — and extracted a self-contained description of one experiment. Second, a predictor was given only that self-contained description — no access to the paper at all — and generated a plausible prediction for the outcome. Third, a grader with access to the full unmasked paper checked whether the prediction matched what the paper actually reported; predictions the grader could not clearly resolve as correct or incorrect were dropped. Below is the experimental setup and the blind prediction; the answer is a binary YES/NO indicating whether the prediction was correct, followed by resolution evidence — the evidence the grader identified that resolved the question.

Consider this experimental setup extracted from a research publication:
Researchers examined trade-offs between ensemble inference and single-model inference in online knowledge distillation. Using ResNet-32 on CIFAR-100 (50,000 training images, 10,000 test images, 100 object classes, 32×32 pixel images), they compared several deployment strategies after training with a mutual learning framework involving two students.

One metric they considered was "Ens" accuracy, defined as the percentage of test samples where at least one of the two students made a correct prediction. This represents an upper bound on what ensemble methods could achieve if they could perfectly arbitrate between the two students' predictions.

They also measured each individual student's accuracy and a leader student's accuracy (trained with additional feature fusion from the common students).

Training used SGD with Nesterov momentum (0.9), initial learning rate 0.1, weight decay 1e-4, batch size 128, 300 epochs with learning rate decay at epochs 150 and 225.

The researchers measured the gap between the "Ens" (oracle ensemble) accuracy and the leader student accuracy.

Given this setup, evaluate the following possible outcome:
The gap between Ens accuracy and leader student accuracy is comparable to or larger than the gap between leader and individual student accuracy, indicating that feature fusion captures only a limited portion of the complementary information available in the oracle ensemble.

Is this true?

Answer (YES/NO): YES